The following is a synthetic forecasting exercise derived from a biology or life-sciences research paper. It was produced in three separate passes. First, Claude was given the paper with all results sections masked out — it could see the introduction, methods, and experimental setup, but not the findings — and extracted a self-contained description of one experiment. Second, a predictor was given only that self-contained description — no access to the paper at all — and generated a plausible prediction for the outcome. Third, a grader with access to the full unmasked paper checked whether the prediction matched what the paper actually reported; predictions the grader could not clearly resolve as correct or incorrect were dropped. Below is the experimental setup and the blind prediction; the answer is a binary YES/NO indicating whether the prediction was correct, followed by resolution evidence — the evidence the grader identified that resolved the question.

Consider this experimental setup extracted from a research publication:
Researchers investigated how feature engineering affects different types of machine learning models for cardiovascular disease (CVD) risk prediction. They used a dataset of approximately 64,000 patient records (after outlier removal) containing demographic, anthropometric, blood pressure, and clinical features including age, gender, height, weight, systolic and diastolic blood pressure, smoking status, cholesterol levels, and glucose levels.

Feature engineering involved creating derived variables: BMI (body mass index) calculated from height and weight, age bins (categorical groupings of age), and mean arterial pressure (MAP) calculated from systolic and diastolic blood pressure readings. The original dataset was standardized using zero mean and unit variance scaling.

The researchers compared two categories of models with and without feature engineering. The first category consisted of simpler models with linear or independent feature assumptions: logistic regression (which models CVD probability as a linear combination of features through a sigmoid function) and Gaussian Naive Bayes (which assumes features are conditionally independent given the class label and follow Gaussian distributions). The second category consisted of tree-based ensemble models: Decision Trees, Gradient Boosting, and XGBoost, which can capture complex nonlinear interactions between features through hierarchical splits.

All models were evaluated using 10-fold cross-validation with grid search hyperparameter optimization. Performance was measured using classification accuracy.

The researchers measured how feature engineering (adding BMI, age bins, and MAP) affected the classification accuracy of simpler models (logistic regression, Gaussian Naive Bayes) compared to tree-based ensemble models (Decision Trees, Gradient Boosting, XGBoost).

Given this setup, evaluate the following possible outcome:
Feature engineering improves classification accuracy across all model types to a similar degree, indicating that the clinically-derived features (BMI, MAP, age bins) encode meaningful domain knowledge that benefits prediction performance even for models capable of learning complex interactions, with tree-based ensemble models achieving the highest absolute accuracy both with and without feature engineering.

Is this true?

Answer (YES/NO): NO